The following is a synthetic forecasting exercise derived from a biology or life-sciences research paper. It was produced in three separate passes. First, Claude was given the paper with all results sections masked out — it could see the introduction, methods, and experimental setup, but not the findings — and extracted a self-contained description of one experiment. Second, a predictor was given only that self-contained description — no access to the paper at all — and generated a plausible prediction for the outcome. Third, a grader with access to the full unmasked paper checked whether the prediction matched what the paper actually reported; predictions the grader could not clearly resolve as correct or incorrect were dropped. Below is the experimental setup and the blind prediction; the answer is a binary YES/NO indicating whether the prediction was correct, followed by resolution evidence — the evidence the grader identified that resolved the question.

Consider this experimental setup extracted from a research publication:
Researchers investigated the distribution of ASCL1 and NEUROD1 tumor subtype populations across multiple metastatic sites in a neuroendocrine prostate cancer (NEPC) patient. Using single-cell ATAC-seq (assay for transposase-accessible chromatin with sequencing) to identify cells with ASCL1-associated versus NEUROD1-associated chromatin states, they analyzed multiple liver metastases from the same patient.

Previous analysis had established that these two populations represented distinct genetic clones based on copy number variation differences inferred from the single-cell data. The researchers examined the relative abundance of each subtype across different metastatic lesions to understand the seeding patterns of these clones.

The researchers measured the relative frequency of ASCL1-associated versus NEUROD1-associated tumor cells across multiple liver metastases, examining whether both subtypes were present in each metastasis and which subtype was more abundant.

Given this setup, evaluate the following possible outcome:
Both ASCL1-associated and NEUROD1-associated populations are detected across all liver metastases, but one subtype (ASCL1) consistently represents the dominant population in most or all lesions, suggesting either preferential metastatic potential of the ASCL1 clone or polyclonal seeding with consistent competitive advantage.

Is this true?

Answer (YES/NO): NO